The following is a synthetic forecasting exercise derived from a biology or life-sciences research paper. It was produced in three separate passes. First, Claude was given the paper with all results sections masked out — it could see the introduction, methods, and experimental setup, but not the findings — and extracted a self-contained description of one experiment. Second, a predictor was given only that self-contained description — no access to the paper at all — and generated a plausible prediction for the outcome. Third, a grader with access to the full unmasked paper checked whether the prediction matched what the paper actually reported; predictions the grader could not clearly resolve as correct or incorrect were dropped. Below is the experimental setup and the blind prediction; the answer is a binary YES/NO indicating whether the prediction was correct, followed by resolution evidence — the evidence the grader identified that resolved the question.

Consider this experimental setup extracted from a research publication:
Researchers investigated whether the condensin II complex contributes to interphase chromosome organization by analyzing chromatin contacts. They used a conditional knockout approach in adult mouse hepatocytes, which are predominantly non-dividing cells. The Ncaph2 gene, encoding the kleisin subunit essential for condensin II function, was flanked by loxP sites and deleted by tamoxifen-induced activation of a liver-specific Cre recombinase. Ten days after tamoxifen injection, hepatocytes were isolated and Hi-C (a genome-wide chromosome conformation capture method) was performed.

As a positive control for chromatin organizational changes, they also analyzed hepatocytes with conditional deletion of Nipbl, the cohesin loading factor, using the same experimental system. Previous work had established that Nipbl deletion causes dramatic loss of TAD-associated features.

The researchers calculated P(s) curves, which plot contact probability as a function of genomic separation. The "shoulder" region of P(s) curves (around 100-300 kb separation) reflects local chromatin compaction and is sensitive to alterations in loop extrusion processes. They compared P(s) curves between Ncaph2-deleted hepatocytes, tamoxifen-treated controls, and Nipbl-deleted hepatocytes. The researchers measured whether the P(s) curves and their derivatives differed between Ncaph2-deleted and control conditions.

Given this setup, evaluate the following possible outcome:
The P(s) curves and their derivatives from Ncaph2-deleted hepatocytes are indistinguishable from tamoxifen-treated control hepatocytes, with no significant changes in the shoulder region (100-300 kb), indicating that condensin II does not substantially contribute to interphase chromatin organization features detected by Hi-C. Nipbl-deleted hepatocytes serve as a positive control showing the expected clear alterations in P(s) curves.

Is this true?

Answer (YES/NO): YES